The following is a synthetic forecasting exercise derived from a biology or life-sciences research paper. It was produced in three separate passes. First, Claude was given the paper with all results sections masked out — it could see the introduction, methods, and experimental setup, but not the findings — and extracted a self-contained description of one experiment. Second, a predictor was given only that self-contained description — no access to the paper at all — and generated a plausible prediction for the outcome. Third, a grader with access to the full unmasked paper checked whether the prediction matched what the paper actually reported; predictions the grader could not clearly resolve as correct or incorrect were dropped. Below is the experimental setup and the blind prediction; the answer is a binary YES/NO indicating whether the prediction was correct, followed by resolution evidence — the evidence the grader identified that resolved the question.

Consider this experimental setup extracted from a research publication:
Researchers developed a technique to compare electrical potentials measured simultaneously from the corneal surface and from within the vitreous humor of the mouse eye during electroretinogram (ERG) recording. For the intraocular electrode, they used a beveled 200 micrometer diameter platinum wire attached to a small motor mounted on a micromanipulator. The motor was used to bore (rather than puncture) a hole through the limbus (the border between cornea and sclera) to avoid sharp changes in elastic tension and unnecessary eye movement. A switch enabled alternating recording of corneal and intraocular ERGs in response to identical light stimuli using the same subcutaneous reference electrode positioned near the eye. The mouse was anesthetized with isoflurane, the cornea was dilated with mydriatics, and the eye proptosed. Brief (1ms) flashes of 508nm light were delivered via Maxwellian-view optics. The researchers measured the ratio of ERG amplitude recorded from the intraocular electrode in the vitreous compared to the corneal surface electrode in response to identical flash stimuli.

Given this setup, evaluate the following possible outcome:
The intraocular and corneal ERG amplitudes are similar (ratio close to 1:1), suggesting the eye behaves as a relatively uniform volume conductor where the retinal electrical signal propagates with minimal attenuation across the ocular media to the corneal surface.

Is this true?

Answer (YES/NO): YES